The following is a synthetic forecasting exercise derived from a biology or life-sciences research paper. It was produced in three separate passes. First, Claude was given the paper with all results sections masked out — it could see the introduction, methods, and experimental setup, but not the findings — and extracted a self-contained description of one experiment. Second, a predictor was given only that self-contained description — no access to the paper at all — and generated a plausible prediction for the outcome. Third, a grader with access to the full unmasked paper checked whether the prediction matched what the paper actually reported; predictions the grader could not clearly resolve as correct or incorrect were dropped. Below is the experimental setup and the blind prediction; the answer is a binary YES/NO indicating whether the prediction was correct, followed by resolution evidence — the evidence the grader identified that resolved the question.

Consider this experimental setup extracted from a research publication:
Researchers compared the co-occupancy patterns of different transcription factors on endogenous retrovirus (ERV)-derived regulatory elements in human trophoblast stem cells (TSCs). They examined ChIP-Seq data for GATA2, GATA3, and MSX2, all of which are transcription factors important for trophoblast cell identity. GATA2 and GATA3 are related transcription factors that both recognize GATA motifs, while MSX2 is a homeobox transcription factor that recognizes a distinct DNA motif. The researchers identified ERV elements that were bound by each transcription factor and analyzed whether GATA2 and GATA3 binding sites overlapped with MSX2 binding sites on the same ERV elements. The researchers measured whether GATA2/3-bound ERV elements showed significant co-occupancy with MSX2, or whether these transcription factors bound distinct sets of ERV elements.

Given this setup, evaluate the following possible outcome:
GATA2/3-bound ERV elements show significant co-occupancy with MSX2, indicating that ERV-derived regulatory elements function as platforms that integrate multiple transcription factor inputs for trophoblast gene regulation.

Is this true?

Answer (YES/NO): YES